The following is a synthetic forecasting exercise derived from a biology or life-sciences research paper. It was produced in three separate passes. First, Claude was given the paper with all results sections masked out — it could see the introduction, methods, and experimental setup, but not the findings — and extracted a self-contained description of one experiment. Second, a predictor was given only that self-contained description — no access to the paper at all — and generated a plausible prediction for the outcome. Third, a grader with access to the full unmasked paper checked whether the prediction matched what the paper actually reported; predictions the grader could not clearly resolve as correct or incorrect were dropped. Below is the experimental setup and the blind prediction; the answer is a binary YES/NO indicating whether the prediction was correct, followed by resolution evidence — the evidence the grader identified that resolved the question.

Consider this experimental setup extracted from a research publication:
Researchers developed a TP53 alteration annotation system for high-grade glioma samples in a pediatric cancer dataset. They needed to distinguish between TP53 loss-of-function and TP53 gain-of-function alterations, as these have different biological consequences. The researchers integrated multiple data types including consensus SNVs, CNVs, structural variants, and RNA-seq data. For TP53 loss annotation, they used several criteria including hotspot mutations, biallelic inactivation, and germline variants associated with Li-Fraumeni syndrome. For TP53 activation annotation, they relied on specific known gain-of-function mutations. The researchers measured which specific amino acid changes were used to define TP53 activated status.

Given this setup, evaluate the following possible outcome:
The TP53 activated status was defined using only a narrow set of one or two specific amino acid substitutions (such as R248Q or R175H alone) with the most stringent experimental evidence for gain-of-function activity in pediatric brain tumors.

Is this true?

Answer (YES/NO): NO